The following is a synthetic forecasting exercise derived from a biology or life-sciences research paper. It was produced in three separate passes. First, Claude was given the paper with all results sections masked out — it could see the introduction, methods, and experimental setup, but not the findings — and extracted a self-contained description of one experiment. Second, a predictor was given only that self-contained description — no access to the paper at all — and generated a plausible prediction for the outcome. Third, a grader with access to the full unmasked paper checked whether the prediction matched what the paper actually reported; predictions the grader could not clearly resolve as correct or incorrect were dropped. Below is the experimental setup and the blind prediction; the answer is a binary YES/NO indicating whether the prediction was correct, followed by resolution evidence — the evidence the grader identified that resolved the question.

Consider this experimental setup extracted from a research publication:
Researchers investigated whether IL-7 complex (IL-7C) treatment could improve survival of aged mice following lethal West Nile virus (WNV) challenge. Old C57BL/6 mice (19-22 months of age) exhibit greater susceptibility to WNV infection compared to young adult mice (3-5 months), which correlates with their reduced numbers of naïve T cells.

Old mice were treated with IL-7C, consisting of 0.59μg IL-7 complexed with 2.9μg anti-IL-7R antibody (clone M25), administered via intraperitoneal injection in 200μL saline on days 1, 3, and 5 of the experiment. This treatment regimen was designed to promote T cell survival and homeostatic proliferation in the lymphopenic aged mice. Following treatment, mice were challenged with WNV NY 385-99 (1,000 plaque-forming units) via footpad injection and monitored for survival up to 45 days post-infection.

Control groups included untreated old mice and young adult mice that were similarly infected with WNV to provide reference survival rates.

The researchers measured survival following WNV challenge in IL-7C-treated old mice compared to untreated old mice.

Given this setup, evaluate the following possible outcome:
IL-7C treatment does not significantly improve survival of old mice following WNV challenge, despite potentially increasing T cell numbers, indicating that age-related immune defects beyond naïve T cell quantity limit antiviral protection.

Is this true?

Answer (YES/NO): YES